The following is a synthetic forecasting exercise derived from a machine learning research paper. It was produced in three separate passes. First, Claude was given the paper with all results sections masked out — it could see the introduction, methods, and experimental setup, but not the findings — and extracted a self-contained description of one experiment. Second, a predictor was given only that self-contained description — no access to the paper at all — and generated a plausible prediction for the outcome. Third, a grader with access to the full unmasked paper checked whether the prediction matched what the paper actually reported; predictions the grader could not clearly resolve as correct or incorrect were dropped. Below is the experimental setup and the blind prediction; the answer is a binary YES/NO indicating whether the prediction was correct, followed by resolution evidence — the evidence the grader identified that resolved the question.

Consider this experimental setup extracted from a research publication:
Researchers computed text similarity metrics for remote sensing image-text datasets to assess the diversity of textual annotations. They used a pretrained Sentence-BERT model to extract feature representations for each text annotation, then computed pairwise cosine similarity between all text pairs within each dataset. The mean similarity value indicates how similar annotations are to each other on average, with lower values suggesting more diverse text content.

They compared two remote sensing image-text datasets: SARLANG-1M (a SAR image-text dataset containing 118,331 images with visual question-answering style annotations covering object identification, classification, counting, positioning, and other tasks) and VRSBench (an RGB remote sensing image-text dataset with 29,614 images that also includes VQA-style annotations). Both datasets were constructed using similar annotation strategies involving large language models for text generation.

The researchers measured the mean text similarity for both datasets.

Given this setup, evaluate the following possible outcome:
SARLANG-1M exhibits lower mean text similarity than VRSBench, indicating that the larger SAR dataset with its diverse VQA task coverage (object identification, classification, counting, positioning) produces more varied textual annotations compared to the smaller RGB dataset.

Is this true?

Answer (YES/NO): NO